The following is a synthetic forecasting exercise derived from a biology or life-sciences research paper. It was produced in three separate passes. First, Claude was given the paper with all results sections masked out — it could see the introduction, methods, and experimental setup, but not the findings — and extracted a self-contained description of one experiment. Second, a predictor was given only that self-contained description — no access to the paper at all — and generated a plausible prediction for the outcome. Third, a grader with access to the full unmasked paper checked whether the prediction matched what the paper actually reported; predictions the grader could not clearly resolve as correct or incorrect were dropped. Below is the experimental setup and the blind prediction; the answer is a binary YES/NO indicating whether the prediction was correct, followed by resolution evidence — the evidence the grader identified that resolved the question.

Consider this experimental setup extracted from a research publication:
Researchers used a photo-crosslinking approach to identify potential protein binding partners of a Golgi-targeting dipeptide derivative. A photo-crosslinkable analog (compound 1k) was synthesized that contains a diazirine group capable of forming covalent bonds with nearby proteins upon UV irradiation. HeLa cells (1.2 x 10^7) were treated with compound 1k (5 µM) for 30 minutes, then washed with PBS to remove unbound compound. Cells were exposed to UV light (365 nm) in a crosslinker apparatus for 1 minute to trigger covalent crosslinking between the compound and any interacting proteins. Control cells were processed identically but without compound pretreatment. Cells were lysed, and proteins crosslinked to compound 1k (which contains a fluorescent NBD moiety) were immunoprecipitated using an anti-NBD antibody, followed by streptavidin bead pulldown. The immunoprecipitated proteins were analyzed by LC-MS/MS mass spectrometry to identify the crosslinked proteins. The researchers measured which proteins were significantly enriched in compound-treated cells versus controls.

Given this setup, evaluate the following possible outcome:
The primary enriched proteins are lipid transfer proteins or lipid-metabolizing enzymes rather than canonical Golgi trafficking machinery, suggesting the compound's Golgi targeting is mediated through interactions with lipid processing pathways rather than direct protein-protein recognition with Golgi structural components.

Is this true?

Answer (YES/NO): NO